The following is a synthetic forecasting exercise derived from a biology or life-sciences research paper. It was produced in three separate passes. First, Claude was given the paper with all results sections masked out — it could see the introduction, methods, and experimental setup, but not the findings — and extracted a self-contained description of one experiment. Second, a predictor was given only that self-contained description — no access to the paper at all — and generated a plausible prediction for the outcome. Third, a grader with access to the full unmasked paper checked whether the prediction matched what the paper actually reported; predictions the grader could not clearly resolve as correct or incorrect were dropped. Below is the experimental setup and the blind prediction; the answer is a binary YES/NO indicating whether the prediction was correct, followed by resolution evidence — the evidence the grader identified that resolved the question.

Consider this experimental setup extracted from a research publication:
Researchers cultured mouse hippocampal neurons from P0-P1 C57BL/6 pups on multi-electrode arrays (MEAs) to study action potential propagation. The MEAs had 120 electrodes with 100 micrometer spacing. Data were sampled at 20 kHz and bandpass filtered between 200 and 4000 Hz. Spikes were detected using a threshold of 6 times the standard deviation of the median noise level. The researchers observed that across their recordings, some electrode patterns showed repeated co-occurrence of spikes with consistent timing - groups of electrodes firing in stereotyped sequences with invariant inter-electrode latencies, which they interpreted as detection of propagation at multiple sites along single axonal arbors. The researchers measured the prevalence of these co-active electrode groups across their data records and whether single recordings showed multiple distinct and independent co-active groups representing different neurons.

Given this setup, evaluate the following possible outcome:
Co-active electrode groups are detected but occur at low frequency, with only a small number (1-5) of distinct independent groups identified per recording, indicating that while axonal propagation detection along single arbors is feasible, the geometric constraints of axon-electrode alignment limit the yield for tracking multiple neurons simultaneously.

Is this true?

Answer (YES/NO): NO